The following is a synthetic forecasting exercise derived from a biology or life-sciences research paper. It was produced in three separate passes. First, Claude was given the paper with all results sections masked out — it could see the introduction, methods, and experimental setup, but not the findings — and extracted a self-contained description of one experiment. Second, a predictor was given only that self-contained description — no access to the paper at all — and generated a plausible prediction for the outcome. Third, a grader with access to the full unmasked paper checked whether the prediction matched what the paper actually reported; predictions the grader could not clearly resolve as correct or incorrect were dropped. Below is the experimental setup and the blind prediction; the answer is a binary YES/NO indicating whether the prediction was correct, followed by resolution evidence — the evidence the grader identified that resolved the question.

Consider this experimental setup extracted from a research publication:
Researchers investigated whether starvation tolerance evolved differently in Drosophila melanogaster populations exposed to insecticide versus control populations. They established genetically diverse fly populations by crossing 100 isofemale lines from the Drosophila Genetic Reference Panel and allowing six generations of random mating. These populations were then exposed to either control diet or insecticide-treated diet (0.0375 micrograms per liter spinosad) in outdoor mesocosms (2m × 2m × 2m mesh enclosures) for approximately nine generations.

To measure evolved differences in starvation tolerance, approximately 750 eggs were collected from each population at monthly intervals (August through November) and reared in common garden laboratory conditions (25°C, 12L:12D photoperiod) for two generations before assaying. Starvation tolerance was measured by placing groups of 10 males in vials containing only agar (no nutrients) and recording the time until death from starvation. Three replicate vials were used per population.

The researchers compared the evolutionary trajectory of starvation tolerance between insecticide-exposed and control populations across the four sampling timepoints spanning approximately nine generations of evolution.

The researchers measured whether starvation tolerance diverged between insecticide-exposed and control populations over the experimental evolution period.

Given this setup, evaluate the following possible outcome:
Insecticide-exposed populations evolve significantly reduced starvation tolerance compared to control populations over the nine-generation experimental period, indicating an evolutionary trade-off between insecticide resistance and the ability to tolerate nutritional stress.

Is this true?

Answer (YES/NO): NO